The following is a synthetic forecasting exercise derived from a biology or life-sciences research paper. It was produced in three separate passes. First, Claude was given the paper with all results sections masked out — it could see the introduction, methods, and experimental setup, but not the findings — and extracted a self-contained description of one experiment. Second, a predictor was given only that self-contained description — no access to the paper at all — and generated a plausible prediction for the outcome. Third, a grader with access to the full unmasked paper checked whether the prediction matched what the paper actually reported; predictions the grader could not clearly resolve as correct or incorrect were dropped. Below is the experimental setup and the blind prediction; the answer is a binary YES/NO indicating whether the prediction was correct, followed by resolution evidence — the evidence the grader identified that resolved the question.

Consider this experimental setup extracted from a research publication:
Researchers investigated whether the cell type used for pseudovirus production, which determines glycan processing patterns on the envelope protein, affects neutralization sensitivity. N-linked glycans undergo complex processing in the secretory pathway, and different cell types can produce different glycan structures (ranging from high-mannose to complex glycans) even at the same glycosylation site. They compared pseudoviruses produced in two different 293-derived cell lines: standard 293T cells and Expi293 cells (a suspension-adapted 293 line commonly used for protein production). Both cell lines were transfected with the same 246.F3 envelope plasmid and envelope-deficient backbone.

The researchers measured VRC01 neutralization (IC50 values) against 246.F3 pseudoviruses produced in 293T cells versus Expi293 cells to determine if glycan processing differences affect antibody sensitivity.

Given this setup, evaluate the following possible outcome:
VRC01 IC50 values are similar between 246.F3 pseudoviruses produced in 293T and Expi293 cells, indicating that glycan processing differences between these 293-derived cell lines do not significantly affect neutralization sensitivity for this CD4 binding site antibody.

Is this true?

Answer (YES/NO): NO